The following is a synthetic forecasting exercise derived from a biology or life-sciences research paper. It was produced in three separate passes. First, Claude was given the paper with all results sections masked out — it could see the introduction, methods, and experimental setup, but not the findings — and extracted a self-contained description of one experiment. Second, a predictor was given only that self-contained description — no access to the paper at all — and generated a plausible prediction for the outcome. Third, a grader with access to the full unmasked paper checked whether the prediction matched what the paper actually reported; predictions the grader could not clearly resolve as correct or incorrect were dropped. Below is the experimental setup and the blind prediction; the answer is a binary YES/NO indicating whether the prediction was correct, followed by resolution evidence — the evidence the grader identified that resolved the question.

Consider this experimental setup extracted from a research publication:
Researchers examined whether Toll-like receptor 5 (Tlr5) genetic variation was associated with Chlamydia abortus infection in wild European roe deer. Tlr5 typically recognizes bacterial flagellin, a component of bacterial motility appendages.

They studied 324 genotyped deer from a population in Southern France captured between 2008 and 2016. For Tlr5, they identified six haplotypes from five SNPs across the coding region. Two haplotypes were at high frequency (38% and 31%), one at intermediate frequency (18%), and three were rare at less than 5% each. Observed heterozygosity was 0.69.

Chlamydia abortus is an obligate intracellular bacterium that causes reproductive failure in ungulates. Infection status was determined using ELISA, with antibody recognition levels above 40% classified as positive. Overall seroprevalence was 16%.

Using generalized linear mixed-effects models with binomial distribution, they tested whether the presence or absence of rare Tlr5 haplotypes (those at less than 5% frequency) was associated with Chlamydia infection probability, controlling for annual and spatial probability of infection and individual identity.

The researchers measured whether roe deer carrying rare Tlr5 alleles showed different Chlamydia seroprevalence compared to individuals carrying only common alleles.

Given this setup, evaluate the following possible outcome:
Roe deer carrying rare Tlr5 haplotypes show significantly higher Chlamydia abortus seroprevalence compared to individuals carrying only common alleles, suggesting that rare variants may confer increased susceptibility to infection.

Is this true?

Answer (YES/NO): YES